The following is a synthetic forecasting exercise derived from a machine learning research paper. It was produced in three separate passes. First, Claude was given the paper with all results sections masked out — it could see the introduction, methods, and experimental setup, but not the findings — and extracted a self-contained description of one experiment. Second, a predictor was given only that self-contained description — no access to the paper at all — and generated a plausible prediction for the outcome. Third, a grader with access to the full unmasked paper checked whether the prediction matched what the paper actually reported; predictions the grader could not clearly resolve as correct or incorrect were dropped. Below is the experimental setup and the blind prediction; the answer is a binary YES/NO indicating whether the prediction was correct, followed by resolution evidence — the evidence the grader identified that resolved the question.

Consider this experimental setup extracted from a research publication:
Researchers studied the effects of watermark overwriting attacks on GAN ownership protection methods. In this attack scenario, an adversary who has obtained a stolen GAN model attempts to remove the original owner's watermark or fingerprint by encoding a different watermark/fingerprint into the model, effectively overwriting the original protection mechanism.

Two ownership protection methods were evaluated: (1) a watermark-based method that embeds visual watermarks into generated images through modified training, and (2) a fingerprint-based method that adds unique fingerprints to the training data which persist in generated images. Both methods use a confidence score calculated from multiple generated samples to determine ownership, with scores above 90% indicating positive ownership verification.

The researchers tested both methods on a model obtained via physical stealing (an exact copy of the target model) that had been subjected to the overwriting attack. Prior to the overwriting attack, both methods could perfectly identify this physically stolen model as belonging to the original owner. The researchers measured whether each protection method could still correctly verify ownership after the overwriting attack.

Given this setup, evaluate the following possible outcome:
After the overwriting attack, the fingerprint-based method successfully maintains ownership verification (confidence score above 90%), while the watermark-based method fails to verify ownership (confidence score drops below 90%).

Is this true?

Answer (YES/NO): NO